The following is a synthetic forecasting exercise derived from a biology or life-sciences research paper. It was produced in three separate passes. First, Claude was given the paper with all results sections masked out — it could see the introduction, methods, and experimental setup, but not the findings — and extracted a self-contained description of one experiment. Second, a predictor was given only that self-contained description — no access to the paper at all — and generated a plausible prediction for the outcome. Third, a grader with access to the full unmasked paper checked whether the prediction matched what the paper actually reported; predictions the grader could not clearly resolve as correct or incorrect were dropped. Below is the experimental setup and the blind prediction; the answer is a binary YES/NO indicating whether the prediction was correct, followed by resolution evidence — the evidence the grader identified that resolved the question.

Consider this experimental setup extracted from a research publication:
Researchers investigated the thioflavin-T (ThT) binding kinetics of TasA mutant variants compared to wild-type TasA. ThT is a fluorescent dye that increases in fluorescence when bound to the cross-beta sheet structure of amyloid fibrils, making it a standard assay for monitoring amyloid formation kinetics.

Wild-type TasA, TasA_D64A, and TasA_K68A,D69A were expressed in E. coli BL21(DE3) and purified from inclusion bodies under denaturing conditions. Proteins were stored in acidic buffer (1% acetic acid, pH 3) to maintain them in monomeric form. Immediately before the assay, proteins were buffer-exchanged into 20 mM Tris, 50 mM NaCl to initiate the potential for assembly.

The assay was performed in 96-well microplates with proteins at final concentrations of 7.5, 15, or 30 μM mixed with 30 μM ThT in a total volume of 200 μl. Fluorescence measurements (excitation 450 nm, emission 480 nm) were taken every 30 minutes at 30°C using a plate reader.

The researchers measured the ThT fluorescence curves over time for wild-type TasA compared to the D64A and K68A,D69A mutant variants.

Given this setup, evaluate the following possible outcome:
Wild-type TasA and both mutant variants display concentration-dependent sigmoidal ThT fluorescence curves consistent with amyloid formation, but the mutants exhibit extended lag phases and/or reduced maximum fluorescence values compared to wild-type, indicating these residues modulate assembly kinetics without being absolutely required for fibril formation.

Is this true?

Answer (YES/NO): NO